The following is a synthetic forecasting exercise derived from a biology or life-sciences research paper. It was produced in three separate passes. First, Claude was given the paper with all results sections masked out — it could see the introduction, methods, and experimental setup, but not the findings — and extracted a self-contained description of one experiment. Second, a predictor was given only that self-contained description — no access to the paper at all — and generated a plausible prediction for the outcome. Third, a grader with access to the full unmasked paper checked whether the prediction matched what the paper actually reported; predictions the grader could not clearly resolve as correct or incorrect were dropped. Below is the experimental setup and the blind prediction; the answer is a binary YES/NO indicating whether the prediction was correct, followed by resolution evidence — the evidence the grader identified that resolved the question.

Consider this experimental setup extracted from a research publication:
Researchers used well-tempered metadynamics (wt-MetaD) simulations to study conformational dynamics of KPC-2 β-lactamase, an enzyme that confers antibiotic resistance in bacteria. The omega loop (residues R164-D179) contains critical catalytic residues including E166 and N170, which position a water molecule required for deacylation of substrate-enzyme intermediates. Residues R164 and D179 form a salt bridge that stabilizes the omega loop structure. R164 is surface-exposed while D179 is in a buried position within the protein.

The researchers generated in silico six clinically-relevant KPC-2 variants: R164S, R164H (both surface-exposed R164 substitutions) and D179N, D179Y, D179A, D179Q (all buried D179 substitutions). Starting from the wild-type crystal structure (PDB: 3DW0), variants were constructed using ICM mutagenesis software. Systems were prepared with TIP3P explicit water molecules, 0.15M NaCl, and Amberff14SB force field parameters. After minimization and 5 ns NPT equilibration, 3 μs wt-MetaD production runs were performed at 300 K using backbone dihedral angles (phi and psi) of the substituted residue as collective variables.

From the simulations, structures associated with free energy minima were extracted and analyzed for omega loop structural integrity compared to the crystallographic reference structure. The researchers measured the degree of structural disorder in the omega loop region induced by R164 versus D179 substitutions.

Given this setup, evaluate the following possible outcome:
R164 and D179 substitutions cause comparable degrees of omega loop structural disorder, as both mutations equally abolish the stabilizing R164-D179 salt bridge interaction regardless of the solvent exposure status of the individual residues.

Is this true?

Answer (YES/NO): NO